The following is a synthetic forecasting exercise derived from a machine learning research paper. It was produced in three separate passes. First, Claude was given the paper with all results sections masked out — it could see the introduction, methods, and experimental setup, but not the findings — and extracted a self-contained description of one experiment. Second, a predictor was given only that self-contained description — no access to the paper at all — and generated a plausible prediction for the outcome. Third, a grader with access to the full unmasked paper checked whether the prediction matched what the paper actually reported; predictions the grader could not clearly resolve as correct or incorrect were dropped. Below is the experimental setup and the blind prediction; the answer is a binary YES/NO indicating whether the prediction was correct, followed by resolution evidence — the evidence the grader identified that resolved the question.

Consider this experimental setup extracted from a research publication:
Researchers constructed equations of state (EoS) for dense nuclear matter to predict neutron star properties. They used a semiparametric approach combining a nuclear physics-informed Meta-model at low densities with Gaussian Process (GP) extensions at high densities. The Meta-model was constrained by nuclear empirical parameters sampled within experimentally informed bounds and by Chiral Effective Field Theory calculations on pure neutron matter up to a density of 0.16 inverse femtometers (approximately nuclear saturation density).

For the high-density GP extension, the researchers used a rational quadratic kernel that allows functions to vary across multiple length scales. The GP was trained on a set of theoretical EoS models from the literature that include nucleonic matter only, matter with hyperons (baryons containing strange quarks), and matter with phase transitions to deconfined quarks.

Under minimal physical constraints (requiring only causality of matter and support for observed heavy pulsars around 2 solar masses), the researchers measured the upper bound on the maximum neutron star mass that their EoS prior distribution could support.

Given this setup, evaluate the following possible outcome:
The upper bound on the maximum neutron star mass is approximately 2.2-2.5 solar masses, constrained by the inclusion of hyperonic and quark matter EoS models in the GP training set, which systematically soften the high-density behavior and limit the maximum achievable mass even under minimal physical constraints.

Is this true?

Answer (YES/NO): NO